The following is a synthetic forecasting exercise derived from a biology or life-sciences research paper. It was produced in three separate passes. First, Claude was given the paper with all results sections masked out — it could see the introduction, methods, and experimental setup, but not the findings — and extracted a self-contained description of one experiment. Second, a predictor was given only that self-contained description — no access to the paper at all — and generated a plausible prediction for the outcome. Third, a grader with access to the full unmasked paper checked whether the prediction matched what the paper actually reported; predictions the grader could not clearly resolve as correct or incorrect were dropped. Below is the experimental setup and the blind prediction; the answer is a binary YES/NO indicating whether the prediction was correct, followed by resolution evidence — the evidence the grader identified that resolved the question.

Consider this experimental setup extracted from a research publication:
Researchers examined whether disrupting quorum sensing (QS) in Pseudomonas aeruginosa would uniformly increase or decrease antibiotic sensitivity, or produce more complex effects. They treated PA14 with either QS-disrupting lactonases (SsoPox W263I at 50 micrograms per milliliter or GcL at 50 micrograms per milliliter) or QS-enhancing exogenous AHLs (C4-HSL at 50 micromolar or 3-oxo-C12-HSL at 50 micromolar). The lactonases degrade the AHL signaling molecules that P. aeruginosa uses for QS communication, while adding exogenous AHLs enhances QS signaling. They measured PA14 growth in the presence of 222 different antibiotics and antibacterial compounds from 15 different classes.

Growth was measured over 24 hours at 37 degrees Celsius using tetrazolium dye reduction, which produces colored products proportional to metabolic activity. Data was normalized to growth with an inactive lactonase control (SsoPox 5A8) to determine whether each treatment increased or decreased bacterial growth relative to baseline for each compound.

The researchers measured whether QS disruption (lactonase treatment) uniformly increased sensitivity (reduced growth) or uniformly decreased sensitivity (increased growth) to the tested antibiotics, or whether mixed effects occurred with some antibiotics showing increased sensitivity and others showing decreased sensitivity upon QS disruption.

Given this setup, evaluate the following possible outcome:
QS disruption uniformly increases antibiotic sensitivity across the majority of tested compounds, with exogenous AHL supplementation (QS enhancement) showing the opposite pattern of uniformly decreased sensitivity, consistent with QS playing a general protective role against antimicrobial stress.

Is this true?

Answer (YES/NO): NO